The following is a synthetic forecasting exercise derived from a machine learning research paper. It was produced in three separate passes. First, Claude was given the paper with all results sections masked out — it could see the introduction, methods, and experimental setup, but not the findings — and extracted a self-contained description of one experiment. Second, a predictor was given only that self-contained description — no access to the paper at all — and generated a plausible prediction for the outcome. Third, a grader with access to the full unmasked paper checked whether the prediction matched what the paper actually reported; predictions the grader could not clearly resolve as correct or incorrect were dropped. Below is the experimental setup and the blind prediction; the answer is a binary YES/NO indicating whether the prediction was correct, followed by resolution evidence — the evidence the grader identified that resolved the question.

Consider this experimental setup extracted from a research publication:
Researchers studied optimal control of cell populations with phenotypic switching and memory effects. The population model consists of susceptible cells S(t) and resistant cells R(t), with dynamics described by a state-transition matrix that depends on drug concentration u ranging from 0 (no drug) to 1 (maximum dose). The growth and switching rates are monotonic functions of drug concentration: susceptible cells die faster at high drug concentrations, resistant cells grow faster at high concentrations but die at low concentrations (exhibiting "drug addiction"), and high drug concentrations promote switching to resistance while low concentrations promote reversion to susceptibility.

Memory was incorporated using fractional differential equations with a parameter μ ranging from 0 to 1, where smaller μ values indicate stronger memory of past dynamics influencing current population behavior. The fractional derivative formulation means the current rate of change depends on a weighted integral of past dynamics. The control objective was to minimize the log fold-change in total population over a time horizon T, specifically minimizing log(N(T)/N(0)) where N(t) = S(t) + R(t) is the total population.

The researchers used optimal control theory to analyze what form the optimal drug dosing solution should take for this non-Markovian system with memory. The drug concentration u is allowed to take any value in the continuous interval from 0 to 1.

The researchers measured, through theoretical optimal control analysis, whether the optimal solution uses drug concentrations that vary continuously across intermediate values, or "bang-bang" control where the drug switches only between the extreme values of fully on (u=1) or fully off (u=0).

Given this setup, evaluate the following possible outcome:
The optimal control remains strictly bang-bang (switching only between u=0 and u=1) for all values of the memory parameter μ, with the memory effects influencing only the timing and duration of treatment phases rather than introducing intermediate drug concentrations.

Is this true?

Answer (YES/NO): YES